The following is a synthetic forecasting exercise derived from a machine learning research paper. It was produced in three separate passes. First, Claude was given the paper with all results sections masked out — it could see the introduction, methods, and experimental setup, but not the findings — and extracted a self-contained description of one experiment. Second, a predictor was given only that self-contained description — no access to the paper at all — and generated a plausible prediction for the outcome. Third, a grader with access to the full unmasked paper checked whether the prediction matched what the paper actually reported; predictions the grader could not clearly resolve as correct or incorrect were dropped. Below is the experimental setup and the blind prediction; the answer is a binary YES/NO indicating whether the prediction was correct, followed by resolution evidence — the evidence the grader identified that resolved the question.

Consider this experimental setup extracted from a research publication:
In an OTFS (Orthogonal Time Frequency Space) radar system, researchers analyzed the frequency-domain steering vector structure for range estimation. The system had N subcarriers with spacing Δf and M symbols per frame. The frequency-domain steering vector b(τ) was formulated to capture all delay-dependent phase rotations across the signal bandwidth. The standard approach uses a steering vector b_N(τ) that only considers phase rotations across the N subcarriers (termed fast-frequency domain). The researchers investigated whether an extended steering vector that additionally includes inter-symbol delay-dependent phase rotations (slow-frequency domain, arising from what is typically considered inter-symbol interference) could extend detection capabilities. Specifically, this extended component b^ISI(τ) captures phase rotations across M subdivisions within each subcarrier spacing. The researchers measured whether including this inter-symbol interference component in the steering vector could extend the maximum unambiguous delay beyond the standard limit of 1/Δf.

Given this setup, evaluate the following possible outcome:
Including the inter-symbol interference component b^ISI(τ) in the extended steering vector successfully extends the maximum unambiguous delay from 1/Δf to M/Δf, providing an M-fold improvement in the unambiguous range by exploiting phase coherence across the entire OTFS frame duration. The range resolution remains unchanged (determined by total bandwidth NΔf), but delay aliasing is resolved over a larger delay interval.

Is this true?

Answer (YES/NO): YES